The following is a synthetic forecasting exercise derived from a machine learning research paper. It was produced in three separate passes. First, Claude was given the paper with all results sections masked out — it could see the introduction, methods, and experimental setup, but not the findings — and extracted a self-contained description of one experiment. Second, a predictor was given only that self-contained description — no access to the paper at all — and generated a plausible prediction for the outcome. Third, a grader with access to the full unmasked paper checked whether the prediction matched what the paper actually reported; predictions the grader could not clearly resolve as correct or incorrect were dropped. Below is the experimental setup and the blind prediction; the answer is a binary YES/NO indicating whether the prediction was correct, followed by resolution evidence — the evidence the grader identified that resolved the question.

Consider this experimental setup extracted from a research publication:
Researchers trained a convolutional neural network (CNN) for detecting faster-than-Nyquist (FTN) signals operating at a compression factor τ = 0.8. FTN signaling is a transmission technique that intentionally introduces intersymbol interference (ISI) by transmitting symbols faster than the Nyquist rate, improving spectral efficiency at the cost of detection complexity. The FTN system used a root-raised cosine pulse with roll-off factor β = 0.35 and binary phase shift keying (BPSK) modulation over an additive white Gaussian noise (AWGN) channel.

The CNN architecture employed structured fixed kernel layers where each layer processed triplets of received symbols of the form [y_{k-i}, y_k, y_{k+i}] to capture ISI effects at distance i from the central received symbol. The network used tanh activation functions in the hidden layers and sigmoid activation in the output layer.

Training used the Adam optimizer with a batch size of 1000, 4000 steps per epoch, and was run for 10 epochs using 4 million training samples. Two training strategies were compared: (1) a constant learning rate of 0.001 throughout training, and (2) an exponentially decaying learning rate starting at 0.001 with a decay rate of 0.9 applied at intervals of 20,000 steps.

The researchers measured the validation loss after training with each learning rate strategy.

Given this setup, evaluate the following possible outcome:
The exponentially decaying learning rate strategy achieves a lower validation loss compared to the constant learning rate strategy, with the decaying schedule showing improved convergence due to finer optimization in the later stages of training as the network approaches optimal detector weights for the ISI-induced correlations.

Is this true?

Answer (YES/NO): YES